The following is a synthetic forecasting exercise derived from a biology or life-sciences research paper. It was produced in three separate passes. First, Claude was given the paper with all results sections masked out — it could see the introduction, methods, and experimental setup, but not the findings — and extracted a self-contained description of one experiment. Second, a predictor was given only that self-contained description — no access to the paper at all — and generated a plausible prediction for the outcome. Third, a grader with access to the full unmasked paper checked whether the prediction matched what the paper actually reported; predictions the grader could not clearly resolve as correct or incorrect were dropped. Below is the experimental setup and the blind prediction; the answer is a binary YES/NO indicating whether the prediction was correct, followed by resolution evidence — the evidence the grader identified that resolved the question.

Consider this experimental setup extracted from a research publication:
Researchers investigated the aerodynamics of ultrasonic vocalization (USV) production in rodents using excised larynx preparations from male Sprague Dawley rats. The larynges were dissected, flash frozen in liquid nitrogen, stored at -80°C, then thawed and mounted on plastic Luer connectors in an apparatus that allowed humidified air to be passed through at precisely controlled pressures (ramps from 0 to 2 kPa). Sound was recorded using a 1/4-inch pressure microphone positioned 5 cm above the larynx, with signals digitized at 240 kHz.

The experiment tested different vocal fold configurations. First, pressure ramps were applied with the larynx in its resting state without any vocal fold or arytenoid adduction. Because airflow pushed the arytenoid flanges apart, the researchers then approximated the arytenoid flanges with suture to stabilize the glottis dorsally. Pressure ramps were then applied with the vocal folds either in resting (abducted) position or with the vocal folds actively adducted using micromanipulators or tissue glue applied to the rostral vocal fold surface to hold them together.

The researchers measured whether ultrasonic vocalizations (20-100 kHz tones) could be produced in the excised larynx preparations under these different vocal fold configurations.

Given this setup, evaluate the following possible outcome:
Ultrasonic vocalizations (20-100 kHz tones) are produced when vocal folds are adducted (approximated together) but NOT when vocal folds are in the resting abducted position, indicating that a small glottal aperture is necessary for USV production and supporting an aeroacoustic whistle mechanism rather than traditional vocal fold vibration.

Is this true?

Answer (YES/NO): NO